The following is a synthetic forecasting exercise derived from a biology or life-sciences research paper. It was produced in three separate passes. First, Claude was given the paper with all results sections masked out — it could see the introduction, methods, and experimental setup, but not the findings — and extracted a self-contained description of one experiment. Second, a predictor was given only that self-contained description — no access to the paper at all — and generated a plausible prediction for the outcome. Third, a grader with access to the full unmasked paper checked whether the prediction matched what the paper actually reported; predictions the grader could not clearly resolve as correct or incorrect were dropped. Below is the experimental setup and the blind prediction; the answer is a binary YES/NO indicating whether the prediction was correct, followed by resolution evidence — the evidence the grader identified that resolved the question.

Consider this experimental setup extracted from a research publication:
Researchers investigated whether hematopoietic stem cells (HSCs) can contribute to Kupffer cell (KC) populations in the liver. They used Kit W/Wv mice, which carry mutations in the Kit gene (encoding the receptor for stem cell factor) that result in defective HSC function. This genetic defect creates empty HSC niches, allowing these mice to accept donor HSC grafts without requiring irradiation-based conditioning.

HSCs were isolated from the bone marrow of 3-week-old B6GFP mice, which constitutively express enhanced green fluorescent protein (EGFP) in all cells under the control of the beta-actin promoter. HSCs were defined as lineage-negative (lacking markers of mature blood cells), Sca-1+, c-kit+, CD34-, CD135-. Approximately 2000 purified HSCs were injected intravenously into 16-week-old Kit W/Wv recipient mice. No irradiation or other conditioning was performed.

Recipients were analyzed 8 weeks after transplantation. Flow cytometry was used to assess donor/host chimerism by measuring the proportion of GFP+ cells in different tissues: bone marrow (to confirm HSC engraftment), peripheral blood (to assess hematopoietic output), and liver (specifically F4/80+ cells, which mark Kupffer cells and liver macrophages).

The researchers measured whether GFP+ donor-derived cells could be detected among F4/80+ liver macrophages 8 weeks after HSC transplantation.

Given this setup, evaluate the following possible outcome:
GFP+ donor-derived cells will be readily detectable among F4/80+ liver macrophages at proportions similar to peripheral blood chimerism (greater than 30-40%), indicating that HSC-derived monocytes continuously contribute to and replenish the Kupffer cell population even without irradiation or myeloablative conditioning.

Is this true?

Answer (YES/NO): NO